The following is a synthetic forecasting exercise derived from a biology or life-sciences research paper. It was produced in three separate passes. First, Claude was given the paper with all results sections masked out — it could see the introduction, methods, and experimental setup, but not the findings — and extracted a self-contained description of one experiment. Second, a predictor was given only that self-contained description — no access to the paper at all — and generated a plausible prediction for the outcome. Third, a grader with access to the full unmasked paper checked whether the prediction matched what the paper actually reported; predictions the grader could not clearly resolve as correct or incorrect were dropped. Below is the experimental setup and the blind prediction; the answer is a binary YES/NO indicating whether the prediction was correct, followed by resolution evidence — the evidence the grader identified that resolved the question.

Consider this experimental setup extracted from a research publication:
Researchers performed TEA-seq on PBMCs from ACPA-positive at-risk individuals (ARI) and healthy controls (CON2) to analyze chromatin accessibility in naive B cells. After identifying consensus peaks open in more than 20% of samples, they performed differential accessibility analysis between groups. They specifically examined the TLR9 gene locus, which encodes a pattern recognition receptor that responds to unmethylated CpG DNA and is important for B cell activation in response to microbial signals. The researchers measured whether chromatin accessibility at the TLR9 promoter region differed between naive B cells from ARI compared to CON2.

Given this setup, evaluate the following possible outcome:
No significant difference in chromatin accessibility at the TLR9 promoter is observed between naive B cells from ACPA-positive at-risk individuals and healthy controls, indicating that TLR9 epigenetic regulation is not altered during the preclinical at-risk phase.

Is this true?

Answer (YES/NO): NO